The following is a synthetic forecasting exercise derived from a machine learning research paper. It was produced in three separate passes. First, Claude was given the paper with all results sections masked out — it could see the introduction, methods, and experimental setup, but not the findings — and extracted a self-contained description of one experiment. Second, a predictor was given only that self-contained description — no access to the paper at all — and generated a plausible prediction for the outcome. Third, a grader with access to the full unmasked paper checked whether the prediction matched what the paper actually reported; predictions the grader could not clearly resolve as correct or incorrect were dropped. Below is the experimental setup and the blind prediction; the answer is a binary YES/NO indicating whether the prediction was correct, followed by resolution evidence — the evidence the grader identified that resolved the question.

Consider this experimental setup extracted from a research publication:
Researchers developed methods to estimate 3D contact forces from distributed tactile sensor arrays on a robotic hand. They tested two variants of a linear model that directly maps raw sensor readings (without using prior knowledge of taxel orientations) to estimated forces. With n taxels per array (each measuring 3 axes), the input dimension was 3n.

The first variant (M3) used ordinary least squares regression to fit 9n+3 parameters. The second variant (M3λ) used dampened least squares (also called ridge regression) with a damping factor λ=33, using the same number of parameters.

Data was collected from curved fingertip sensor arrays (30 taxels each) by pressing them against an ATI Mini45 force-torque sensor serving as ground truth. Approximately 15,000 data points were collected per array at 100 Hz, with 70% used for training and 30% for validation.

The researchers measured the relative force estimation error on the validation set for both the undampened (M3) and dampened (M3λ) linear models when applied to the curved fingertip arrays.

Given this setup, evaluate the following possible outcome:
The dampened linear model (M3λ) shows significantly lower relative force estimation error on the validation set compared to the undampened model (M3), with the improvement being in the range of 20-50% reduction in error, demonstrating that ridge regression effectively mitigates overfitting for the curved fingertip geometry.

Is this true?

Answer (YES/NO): NO